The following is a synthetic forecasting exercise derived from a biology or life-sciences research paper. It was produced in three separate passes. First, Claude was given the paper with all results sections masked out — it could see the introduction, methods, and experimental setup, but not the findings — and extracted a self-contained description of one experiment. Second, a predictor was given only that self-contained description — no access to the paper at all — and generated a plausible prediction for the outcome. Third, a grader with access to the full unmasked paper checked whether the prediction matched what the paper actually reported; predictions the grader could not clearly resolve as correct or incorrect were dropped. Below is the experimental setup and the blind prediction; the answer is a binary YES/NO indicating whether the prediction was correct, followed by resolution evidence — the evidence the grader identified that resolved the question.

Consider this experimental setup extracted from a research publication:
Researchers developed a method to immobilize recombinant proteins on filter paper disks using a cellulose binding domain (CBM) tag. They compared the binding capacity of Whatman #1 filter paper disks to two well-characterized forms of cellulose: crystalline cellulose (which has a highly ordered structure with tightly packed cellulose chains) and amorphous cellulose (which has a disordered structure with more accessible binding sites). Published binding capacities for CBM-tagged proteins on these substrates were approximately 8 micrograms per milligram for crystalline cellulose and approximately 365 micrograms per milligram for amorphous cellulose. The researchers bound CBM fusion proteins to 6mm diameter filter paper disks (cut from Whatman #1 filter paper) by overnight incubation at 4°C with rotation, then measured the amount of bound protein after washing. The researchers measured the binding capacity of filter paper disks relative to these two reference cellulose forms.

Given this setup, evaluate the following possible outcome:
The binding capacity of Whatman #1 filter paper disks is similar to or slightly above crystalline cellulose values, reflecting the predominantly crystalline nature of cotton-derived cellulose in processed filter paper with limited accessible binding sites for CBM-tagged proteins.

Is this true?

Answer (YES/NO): NO